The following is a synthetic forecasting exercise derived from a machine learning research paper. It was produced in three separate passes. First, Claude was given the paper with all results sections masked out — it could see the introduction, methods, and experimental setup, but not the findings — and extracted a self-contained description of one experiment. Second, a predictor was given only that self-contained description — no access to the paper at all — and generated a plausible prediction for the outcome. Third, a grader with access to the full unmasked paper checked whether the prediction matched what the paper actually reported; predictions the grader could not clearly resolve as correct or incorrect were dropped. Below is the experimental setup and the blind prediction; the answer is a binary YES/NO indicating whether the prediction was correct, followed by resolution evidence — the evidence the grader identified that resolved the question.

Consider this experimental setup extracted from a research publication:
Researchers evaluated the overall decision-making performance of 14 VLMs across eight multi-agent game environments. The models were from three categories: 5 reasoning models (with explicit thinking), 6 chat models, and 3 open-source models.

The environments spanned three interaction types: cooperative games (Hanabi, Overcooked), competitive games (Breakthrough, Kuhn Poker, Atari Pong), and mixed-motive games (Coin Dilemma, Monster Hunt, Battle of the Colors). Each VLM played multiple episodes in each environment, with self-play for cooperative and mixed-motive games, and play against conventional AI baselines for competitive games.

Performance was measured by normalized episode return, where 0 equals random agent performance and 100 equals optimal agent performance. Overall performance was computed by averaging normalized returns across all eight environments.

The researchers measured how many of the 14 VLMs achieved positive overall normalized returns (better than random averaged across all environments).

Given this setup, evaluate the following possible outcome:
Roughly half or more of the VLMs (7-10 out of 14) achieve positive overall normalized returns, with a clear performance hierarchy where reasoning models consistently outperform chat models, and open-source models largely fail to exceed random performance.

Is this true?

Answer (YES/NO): NO